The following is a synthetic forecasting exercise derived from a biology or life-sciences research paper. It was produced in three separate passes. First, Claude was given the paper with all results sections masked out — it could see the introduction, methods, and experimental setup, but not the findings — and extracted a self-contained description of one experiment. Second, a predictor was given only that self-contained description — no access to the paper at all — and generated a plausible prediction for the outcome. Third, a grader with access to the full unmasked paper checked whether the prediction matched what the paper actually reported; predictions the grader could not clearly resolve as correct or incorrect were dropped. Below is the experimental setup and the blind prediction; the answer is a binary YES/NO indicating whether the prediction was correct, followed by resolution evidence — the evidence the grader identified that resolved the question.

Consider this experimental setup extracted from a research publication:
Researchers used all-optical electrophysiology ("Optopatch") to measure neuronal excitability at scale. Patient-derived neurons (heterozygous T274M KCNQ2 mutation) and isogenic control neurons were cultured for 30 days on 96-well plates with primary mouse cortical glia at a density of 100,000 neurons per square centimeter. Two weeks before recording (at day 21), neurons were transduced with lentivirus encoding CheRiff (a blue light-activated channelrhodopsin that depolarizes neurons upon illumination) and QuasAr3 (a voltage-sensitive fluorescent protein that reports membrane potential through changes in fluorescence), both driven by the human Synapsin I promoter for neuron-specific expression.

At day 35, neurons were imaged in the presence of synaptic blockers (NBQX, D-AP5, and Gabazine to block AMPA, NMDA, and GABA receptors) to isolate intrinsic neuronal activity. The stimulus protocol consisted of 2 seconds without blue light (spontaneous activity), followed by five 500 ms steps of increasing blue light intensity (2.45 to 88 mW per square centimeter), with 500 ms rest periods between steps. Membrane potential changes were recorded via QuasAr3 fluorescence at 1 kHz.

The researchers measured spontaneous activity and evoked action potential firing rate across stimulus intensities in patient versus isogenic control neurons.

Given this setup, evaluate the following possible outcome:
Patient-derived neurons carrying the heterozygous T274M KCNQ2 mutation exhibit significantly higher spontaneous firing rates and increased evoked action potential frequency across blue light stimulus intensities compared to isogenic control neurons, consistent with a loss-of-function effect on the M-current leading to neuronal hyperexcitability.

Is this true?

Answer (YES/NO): YES